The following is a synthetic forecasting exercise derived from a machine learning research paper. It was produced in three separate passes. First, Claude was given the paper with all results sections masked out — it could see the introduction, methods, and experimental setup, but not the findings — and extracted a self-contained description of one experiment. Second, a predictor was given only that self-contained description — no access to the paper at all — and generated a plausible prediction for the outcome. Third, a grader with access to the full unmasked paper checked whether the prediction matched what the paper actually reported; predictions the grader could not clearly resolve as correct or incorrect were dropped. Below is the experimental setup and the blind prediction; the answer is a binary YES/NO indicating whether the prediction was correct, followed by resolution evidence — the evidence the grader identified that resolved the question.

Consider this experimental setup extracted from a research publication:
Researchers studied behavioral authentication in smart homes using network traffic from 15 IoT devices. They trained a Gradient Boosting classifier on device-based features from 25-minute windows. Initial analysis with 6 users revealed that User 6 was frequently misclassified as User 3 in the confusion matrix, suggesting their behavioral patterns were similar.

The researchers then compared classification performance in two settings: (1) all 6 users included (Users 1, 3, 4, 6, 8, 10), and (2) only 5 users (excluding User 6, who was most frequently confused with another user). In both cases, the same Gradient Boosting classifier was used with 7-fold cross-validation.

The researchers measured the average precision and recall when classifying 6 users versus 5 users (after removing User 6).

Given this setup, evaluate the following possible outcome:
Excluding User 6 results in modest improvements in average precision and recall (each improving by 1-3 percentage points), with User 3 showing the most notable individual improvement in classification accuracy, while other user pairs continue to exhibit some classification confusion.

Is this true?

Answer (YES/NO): NO